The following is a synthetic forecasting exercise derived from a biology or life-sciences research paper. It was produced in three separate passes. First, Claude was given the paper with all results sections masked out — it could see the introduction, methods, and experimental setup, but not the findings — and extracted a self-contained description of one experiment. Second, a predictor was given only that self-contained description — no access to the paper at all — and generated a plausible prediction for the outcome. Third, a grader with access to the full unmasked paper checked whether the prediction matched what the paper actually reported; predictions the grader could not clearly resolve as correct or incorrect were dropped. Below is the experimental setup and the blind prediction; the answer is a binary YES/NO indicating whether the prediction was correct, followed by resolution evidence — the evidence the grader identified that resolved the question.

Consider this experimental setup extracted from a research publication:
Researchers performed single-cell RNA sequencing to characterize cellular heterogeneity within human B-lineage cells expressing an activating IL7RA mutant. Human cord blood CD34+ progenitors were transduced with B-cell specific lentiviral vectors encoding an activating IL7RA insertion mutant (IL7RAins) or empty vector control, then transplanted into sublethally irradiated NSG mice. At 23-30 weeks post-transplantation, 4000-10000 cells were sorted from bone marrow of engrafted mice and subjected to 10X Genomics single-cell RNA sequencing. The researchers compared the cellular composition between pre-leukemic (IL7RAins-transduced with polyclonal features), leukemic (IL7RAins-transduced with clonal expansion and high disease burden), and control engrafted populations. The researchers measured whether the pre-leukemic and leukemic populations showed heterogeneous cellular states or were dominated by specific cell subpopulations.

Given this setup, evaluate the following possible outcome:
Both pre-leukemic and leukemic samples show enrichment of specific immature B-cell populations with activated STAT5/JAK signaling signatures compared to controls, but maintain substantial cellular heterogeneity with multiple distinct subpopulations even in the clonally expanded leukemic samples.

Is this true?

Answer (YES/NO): NO